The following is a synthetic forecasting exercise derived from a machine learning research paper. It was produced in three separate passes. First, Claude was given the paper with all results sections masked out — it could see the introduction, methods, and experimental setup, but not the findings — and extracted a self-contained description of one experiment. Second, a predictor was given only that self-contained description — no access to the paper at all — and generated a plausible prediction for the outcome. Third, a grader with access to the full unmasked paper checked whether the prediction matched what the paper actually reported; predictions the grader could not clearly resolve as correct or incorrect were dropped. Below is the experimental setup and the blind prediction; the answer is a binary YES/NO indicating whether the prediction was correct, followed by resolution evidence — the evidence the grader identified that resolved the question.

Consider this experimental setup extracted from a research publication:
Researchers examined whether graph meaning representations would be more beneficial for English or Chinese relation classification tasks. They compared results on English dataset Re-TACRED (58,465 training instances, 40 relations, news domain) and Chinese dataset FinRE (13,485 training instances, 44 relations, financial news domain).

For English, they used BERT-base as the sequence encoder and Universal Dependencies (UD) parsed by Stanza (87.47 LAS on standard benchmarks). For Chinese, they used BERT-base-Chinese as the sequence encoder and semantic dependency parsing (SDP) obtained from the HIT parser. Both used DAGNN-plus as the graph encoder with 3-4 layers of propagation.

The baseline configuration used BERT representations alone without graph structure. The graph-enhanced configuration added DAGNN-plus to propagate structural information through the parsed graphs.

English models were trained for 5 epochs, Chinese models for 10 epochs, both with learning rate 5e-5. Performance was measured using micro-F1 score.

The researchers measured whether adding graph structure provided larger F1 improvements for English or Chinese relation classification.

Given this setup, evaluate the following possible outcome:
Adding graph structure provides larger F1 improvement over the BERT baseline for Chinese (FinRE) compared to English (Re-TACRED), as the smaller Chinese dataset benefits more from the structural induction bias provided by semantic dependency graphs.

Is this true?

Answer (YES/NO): NO